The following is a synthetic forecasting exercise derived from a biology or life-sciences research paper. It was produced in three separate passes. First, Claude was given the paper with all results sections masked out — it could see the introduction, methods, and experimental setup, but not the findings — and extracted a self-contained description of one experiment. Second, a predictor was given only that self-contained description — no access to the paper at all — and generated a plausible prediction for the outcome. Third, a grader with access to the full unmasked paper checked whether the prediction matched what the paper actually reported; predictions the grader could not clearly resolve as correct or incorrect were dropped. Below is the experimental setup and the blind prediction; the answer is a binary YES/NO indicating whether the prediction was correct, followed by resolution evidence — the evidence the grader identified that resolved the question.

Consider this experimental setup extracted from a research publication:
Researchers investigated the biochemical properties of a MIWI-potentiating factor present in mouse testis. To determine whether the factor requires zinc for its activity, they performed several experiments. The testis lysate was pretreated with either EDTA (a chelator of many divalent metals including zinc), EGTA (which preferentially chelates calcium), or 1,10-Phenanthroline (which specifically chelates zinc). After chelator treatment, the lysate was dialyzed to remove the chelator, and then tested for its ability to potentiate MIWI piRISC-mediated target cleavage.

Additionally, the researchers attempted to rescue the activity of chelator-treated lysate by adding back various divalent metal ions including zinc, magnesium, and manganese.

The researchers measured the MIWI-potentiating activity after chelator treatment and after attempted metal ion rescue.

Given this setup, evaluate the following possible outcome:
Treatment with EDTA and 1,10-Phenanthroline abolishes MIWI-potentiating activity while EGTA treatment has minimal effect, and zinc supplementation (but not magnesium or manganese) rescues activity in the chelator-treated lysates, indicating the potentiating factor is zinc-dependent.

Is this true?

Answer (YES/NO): NO